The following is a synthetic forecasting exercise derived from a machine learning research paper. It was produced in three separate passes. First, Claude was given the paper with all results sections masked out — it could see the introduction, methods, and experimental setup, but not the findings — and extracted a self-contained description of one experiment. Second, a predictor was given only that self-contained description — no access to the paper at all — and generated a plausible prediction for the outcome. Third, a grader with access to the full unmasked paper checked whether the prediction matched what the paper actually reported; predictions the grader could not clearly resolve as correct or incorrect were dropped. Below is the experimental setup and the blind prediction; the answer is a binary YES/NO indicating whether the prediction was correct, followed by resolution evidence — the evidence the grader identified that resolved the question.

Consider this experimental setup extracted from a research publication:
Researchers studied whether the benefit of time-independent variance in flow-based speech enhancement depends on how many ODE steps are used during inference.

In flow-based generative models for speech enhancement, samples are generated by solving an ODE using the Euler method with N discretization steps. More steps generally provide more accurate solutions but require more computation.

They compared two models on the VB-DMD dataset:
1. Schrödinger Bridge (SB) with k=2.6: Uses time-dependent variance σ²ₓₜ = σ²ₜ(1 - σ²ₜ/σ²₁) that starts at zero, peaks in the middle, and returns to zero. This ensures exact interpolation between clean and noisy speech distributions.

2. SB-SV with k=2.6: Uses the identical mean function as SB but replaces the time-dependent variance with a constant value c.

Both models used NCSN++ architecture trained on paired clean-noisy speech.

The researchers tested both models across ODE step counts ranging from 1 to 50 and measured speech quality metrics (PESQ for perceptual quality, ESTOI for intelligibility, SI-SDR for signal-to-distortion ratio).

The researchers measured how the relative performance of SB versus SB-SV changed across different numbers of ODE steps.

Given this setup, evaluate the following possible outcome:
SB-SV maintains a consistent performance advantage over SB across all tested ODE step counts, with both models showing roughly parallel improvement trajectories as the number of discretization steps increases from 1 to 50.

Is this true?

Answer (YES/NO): NO